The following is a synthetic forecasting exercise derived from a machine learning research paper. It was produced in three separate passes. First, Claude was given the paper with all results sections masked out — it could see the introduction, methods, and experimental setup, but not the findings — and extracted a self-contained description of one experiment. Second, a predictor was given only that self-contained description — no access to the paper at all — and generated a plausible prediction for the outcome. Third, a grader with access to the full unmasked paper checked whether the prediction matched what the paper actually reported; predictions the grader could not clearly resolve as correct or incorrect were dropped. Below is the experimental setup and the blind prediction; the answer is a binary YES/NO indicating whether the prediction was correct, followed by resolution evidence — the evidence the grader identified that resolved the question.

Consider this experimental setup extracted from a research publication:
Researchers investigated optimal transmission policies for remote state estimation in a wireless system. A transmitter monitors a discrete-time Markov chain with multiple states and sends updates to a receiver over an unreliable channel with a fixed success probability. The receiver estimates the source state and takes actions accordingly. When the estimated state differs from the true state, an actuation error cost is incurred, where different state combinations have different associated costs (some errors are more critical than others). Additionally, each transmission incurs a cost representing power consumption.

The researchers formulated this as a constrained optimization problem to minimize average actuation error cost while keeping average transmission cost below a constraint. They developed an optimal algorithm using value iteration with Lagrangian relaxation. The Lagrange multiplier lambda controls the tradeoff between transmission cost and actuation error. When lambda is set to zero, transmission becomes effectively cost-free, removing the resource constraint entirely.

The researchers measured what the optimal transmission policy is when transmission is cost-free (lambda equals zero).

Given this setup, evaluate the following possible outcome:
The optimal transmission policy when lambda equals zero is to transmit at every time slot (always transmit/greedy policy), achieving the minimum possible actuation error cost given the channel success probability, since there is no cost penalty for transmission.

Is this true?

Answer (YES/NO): NO